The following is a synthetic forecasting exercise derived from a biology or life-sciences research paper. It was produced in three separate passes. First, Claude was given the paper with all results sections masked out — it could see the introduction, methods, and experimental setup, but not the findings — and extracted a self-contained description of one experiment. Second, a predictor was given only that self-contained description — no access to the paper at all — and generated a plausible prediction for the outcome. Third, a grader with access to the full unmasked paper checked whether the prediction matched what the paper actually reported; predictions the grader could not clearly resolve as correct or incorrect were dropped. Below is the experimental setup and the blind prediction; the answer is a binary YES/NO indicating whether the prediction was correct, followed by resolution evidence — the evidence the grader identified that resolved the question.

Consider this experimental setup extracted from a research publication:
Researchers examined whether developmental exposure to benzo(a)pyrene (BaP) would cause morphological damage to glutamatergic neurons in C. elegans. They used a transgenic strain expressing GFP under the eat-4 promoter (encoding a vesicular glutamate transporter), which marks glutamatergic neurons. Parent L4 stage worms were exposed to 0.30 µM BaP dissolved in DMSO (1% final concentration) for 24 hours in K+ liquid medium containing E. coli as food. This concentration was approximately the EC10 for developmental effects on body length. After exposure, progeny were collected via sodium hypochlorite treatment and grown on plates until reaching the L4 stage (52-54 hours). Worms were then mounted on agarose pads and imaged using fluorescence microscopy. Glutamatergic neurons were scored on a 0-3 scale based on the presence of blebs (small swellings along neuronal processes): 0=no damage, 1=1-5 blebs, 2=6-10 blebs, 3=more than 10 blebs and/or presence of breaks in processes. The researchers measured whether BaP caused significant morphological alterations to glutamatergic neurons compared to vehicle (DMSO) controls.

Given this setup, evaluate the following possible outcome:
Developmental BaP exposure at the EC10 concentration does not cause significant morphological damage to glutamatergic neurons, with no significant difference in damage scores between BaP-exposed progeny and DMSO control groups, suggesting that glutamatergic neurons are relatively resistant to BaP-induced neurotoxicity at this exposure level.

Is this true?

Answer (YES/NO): NO